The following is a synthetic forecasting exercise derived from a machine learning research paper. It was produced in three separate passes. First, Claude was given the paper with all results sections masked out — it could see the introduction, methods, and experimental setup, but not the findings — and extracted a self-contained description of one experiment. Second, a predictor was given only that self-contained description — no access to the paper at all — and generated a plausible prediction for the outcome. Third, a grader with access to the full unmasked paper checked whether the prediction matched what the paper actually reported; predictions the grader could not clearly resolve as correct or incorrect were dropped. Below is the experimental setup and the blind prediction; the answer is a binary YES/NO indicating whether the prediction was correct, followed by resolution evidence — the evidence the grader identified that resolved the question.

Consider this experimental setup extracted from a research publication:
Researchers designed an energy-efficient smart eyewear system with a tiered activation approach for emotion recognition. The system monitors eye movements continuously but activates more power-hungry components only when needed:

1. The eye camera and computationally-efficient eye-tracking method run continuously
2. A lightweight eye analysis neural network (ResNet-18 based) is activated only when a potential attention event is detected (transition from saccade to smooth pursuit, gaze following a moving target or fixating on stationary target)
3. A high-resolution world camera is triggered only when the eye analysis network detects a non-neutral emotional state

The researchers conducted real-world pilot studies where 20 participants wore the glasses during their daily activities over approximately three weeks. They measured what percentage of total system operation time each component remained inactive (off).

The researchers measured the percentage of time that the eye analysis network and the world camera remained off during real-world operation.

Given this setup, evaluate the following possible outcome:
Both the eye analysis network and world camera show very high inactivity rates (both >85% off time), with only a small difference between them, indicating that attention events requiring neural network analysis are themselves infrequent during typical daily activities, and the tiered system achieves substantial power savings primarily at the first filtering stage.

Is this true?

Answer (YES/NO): NO